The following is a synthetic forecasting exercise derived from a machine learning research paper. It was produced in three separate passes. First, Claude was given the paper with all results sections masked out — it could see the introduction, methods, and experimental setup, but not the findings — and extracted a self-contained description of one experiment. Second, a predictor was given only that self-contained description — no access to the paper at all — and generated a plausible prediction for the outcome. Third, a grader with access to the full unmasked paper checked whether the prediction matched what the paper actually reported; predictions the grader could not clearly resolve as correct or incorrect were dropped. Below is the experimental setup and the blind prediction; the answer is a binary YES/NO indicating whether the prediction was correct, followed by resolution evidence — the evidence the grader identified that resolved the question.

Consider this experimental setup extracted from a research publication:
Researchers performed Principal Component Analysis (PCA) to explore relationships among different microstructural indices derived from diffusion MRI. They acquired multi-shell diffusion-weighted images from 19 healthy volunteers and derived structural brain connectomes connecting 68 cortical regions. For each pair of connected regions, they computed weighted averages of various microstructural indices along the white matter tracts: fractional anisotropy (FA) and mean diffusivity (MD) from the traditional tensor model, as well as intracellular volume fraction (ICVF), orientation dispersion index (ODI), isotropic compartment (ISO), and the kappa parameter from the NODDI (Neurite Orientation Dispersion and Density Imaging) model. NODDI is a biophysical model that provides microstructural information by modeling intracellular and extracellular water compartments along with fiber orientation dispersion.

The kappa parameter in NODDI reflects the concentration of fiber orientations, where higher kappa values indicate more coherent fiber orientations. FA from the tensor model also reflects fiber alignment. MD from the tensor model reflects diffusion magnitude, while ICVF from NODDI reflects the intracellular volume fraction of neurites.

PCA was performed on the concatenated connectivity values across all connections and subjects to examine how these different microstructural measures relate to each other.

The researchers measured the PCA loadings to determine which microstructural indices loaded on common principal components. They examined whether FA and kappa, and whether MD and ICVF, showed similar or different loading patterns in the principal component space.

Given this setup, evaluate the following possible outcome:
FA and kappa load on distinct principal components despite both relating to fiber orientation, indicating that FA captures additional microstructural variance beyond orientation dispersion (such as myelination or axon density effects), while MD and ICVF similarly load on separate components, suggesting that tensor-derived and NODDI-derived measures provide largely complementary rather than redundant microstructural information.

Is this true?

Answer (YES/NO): NO